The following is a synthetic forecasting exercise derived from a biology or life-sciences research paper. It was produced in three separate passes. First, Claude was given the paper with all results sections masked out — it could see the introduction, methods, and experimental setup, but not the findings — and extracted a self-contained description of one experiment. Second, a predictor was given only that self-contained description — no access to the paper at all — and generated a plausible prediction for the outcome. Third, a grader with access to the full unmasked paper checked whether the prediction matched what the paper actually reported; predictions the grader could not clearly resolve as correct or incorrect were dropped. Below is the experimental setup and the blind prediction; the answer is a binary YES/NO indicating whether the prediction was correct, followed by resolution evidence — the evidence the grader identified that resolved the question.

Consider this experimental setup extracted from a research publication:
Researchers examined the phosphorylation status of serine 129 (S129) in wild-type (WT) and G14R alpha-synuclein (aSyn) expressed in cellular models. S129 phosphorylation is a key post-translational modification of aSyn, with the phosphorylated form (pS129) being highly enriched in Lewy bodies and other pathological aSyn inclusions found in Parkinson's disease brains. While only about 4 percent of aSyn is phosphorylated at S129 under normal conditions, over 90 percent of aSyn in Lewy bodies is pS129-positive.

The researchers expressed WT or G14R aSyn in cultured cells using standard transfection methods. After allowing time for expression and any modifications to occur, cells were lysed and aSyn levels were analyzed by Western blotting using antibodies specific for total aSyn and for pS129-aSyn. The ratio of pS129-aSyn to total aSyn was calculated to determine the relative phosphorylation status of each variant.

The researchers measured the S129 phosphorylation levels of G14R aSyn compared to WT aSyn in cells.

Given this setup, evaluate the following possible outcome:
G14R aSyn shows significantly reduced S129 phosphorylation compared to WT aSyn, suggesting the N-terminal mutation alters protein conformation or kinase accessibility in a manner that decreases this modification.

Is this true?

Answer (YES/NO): NO